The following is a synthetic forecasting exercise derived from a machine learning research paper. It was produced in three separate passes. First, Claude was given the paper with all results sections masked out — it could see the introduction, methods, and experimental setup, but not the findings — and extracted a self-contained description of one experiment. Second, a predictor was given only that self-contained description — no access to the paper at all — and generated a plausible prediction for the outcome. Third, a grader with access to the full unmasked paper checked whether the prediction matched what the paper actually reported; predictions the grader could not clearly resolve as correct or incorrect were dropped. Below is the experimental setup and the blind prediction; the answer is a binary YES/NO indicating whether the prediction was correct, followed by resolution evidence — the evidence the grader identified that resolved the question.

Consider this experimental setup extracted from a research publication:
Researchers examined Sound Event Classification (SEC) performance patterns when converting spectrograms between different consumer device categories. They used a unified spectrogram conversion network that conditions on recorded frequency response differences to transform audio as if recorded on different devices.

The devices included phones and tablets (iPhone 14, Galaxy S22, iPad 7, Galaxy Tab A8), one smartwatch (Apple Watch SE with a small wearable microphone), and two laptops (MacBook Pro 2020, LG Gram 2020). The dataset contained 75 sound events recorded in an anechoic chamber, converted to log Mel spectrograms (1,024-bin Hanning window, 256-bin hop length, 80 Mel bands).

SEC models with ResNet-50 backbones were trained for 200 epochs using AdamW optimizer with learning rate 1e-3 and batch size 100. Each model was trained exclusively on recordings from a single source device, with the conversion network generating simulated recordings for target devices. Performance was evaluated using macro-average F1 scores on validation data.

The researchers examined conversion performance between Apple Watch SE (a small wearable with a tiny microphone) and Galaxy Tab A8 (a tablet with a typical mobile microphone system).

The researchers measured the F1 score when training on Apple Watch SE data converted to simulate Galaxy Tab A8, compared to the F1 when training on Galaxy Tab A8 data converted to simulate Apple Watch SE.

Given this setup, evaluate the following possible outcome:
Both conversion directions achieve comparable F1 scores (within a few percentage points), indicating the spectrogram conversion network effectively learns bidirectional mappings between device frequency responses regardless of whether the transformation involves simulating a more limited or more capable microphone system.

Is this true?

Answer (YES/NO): NO